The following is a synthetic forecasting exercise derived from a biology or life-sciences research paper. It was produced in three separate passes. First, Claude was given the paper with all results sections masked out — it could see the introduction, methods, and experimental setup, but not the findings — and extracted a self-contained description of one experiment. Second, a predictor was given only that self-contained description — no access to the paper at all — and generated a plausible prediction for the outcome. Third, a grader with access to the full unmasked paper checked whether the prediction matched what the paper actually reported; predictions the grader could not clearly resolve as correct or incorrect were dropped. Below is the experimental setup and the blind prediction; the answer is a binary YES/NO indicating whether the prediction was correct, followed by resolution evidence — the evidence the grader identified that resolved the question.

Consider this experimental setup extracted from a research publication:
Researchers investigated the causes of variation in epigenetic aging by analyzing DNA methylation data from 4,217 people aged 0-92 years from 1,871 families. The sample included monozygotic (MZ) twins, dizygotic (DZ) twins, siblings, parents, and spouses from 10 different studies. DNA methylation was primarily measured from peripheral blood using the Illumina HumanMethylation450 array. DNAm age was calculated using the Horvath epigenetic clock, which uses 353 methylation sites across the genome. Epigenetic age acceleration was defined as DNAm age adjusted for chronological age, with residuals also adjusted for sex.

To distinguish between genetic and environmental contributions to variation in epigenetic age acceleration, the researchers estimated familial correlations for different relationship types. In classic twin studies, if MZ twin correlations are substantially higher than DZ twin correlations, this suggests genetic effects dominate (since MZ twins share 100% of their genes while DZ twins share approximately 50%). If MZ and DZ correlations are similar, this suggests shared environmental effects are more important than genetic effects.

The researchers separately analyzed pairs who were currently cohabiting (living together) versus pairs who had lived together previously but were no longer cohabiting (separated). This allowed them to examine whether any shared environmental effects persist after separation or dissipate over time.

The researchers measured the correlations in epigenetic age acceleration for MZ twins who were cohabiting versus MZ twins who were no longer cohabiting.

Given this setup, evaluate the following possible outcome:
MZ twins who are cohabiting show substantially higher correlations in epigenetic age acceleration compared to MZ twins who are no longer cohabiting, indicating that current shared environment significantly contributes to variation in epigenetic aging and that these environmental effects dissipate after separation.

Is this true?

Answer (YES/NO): YES